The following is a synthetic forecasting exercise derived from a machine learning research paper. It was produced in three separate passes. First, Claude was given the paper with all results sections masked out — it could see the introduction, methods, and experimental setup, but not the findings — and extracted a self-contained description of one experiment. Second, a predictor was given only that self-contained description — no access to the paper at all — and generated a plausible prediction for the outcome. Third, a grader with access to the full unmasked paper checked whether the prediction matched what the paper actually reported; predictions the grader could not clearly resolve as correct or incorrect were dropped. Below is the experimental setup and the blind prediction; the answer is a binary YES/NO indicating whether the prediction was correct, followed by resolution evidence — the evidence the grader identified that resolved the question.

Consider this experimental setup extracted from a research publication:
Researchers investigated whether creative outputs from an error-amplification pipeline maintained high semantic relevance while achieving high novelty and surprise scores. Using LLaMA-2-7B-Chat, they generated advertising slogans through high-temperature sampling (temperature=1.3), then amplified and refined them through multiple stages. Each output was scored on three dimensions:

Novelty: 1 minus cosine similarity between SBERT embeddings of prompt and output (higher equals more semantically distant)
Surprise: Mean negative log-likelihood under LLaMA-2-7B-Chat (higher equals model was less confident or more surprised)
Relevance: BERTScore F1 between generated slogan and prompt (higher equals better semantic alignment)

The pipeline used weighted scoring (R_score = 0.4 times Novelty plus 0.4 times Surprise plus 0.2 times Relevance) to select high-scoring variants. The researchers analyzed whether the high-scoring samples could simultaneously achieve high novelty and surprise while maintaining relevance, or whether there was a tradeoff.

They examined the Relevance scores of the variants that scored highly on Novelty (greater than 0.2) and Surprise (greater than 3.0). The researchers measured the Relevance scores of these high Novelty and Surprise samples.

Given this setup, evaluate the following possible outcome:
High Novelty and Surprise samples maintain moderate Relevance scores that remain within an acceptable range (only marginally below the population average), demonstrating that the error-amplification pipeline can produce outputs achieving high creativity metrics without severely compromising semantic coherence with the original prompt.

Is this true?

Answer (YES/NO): NO